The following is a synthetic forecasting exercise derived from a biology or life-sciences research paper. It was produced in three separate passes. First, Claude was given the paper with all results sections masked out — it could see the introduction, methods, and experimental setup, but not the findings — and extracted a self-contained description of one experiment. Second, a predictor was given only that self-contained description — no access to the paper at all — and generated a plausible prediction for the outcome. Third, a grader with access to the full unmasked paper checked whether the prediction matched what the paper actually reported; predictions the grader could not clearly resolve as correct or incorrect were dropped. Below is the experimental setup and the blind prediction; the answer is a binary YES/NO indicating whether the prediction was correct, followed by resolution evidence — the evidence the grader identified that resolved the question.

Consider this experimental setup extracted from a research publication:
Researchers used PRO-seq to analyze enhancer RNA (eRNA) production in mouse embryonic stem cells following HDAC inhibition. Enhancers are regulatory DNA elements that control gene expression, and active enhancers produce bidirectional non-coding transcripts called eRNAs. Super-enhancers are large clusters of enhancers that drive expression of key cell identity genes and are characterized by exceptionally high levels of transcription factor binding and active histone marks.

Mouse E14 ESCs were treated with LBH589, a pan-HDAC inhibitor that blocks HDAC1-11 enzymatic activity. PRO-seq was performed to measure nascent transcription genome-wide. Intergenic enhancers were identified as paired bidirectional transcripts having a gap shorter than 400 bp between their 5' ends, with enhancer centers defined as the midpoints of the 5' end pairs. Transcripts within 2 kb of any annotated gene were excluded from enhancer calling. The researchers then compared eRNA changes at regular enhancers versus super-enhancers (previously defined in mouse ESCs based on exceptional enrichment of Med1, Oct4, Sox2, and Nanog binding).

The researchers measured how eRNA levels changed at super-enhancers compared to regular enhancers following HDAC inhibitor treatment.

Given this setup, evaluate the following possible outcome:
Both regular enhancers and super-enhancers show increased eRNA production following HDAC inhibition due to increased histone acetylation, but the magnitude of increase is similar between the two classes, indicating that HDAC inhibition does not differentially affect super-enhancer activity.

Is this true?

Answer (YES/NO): NO